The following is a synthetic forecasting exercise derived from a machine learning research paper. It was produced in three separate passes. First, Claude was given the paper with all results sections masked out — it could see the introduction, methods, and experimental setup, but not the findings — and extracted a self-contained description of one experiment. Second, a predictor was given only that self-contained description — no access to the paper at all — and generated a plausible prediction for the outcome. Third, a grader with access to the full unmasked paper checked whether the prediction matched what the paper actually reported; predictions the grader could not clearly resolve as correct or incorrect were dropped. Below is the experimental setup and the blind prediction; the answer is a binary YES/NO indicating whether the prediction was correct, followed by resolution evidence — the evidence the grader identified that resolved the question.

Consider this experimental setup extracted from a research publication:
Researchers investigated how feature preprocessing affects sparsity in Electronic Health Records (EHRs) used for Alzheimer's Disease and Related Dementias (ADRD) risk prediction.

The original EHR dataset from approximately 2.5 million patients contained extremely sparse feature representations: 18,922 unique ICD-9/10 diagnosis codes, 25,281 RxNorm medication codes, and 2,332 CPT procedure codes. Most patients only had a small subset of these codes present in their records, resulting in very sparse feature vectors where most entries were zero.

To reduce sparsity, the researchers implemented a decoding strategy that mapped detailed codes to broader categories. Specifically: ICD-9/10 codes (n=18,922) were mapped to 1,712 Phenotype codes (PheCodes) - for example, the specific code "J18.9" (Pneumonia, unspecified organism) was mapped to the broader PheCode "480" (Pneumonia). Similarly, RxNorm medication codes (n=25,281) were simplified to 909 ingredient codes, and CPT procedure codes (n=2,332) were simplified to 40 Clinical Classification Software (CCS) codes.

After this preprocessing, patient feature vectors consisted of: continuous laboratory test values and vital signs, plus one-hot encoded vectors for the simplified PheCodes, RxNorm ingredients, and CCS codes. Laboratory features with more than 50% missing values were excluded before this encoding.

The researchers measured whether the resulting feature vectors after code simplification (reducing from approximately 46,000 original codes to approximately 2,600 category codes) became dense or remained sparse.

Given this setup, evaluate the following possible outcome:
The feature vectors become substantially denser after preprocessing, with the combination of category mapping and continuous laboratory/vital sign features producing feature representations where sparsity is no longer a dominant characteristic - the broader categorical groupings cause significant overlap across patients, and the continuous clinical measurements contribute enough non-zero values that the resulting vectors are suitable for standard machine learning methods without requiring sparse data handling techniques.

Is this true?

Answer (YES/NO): NO